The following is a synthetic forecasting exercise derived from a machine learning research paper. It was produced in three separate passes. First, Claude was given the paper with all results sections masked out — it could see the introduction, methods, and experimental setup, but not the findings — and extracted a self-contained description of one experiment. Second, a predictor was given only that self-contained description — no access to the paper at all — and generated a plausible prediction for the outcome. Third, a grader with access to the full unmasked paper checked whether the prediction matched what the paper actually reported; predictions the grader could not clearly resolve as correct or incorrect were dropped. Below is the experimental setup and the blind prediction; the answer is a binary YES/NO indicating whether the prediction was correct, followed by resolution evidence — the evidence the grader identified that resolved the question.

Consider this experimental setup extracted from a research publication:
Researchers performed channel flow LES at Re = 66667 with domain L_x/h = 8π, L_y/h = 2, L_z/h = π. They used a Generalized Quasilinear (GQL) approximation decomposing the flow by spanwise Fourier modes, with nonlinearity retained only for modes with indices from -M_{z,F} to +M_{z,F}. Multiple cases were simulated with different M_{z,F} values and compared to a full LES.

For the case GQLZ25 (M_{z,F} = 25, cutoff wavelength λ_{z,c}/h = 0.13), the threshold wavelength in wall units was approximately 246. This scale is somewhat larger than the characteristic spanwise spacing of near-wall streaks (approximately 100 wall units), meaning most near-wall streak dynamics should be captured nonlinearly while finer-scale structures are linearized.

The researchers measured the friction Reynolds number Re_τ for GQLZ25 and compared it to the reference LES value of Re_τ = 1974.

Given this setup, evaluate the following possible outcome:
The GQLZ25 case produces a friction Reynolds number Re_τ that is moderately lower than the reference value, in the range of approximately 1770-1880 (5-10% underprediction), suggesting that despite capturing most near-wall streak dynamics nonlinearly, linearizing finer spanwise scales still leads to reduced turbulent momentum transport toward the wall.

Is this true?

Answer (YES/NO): NO